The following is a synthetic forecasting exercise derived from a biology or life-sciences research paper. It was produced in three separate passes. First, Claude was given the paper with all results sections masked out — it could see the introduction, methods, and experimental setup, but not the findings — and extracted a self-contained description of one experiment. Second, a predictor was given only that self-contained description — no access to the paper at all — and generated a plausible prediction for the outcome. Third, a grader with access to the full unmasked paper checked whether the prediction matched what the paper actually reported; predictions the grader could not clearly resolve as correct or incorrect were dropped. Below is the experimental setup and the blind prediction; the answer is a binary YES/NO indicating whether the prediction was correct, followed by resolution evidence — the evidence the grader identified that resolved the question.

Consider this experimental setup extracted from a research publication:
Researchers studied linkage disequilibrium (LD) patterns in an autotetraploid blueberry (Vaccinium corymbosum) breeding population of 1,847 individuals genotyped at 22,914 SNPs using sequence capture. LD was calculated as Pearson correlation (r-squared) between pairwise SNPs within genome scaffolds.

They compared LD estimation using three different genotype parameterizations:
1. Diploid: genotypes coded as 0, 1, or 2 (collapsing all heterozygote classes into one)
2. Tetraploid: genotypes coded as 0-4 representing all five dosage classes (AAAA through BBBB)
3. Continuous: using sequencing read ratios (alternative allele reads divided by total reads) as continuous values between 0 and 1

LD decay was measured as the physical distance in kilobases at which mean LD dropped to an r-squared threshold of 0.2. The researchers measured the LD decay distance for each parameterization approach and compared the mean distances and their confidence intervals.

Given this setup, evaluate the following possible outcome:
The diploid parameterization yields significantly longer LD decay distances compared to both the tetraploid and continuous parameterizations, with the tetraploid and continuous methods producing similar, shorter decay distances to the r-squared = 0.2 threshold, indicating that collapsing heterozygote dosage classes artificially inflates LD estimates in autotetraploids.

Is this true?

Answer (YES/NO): NO